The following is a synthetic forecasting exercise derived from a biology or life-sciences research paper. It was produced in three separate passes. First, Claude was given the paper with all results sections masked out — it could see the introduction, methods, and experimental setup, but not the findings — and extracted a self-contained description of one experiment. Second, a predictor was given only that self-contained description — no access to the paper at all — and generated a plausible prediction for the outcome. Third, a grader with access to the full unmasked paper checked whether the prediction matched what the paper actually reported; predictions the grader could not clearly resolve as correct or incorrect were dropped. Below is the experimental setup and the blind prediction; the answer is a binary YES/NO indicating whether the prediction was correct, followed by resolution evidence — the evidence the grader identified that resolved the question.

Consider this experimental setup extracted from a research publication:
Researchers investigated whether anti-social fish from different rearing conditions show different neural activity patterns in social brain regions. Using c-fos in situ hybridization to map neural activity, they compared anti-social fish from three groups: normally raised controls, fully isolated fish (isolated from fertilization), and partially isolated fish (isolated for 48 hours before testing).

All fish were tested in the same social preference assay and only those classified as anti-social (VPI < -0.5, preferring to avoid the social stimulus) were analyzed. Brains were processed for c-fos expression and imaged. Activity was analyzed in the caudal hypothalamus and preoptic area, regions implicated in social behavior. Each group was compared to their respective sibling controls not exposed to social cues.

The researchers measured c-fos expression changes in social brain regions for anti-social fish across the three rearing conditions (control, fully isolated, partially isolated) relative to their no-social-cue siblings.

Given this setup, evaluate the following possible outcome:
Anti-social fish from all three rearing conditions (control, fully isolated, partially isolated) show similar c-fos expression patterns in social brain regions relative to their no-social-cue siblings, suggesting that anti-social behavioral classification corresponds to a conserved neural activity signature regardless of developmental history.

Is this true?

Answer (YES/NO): NO